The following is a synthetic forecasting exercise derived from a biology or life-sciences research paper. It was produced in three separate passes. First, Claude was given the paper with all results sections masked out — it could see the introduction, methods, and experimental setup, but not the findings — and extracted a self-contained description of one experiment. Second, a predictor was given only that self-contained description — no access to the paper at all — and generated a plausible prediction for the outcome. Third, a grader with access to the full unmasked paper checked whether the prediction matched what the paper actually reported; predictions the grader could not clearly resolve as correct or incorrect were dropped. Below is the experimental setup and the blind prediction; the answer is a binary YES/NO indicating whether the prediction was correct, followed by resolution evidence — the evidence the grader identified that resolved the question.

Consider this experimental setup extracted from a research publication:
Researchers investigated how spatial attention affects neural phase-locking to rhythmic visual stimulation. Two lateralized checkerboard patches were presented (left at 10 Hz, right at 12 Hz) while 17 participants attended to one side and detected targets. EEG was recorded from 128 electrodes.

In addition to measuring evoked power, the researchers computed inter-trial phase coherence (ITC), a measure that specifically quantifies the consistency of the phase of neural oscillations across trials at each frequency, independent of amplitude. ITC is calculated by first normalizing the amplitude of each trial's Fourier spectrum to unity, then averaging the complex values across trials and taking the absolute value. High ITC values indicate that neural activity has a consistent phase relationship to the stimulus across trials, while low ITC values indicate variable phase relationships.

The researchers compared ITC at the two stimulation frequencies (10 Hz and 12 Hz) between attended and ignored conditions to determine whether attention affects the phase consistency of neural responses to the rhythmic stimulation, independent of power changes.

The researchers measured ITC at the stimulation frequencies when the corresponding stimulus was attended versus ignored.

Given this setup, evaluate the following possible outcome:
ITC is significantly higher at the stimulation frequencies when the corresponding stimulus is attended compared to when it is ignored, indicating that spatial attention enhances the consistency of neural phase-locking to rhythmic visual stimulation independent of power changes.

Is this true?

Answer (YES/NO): YES